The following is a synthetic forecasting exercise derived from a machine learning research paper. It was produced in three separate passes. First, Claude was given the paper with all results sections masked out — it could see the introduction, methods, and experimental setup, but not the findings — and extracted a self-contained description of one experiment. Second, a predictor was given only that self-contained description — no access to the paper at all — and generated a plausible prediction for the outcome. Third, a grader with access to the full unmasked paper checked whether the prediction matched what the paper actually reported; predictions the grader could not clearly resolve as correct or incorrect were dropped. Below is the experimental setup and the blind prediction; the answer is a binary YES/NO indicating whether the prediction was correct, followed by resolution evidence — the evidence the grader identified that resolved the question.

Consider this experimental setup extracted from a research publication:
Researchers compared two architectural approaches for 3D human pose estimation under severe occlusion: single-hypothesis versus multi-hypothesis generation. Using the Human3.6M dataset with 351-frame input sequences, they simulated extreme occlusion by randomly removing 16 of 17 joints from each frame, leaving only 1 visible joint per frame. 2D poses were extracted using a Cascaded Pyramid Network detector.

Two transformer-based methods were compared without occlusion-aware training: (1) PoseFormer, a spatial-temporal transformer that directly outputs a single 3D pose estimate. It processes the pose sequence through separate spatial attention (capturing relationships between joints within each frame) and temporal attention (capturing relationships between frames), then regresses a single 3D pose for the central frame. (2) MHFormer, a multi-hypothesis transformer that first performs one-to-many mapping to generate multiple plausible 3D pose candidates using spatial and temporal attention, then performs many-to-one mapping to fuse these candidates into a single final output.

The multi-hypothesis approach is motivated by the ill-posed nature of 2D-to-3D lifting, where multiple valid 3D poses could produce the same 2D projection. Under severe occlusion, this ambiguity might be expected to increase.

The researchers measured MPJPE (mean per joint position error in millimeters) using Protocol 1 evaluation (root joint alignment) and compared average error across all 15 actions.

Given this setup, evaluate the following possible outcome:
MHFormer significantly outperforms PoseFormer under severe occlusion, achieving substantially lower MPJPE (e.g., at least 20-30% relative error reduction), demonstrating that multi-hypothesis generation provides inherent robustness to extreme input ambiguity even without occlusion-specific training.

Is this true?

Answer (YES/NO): NO